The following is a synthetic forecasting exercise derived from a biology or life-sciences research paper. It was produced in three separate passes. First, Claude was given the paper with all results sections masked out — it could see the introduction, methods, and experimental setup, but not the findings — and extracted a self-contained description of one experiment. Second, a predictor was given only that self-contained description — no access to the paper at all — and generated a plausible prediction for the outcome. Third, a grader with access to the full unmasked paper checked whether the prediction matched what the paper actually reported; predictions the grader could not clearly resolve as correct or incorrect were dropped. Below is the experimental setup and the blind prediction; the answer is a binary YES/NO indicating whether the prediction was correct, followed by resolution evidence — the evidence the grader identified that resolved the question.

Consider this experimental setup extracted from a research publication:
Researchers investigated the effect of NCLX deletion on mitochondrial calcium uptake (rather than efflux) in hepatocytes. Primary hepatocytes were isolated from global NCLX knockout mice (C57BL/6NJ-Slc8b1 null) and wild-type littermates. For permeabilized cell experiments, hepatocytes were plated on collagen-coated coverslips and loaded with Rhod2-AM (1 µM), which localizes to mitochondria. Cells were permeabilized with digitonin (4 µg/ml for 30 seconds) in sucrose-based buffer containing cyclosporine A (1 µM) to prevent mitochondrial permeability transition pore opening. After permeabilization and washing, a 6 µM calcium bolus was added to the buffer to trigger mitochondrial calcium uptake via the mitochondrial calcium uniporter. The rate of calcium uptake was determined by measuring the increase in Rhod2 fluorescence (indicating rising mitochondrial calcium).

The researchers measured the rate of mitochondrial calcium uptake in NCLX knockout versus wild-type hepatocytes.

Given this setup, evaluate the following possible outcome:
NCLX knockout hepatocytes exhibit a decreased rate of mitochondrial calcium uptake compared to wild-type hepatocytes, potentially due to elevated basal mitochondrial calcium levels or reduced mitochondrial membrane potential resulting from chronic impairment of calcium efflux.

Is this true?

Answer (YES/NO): NO